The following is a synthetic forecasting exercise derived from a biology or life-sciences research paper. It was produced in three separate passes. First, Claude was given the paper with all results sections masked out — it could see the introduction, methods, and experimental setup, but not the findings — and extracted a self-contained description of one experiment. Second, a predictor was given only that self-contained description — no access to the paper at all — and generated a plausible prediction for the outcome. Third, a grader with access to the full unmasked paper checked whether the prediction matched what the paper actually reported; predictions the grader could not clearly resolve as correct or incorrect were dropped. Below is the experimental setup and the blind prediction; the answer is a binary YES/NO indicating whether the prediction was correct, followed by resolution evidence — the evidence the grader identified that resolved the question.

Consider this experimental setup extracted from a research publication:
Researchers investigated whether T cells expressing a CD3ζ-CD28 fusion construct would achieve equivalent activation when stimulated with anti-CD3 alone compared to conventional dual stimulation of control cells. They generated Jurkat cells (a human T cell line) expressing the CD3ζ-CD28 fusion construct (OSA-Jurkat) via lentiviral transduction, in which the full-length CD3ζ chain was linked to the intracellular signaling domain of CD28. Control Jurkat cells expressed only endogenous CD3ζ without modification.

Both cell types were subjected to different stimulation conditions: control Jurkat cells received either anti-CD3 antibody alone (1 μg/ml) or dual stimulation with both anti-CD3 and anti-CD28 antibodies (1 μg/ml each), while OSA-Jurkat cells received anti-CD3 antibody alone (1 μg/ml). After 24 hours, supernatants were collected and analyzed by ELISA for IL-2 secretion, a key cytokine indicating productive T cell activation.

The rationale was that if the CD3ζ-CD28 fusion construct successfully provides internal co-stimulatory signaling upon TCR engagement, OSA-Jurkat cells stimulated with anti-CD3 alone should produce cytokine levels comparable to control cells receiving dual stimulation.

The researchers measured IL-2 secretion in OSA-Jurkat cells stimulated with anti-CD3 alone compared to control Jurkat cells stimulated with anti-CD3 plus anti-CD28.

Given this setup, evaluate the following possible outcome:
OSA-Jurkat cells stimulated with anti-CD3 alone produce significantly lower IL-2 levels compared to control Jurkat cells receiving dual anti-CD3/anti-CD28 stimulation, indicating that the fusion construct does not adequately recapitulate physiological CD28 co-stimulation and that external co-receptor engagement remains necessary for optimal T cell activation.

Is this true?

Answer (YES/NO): NO